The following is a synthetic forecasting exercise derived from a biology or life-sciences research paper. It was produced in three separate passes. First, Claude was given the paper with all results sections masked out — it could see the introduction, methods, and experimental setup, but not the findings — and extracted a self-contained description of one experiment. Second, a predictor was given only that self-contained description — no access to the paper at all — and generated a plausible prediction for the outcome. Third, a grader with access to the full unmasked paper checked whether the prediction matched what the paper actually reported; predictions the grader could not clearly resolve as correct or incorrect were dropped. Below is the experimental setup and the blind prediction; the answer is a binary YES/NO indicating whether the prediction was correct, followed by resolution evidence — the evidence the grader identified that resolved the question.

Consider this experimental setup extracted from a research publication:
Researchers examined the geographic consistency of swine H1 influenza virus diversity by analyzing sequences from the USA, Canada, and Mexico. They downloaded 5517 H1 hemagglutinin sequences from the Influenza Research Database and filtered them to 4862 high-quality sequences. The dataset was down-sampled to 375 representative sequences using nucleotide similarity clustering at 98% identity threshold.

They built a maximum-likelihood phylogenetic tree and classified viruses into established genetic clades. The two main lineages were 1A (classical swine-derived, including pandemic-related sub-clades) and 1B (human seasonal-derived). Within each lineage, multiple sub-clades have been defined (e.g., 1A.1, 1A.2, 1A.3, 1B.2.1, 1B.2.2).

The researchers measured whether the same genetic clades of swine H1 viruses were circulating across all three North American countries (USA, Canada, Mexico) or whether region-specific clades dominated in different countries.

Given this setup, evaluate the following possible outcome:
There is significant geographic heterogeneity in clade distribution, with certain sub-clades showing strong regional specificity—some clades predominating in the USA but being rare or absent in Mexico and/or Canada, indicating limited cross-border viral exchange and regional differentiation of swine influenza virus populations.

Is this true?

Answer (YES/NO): YES